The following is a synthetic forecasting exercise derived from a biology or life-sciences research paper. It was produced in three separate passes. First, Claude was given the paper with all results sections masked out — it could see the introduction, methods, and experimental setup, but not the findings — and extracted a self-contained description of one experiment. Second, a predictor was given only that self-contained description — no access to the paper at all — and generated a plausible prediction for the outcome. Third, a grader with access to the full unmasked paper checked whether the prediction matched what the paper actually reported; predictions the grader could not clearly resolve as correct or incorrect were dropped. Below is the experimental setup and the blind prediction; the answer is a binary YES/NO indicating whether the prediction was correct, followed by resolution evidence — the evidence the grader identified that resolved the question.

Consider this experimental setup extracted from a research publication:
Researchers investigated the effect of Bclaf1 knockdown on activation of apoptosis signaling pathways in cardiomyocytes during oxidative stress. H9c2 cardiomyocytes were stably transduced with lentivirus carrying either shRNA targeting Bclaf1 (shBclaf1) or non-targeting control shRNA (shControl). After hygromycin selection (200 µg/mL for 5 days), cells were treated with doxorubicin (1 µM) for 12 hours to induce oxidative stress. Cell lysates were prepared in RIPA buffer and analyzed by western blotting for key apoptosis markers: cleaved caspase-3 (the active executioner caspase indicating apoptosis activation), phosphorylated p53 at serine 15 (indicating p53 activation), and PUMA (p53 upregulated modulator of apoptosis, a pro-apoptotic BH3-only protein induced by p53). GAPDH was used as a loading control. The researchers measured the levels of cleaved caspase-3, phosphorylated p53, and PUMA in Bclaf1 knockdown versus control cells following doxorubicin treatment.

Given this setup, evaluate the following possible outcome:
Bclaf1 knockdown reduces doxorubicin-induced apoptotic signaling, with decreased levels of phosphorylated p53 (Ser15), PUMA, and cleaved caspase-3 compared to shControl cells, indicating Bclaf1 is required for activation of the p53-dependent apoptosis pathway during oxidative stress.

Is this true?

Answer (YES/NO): NO